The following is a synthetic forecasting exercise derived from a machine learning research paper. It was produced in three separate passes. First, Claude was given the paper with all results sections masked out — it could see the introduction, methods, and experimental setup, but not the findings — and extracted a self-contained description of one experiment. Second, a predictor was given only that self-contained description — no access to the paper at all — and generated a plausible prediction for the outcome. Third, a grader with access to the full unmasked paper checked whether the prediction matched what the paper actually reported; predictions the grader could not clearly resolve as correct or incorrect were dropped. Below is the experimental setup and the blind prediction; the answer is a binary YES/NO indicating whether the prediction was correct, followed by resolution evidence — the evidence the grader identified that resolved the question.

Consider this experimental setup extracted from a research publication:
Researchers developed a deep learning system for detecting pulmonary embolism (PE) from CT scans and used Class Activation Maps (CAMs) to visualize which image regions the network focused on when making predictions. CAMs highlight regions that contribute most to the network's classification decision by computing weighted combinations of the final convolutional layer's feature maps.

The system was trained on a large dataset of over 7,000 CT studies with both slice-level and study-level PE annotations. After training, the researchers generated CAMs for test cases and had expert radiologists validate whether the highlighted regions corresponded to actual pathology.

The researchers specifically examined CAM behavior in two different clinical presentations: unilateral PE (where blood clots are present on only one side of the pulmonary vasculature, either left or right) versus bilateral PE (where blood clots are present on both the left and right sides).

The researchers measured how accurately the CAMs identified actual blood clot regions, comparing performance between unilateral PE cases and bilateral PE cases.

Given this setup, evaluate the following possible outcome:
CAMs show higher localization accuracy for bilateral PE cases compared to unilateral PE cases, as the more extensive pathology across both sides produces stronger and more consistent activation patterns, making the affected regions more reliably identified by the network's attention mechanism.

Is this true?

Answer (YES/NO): NO